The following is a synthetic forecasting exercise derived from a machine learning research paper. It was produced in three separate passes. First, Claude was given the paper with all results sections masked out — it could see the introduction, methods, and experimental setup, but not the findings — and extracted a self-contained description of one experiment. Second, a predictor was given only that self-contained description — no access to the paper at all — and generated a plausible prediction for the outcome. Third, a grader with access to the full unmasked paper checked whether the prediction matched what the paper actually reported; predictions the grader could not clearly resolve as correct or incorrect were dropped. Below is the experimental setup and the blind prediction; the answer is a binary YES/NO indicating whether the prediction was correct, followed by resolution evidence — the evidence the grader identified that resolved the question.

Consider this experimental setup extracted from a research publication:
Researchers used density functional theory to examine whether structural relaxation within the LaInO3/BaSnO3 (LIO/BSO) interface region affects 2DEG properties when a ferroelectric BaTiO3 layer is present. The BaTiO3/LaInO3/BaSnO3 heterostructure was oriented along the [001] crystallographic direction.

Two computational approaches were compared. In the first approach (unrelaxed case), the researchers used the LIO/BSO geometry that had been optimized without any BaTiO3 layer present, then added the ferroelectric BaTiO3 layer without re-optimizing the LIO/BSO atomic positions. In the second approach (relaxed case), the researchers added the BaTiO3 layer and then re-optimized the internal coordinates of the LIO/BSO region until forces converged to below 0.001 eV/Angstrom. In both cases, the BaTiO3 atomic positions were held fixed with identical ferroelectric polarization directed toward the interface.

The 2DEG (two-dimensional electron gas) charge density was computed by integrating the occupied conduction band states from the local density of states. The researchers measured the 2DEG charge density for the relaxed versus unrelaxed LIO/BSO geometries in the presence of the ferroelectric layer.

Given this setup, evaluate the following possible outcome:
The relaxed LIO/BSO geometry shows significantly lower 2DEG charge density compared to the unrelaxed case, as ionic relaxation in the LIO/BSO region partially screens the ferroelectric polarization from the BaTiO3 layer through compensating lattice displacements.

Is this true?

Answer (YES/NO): NO